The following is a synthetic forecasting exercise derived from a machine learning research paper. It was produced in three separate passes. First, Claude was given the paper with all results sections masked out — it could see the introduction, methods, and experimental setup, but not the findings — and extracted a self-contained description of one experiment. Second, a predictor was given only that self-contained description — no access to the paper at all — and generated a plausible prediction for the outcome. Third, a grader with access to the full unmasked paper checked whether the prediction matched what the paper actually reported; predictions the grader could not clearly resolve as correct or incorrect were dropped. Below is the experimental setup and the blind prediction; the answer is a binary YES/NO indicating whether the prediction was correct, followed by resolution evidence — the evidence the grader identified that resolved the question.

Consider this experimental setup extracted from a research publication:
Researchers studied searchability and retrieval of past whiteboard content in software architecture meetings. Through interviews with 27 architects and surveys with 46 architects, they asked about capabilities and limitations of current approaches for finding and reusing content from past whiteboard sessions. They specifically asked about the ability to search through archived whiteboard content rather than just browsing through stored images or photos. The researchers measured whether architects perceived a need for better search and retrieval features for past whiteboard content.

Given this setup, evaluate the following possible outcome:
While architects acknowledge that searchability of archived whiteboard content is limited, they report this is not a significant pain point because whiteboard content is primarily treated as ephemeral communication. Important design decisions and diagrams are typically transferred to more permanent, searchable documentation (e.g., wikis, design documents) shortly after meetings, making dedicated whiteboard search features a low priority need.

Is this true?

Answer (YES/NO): NO